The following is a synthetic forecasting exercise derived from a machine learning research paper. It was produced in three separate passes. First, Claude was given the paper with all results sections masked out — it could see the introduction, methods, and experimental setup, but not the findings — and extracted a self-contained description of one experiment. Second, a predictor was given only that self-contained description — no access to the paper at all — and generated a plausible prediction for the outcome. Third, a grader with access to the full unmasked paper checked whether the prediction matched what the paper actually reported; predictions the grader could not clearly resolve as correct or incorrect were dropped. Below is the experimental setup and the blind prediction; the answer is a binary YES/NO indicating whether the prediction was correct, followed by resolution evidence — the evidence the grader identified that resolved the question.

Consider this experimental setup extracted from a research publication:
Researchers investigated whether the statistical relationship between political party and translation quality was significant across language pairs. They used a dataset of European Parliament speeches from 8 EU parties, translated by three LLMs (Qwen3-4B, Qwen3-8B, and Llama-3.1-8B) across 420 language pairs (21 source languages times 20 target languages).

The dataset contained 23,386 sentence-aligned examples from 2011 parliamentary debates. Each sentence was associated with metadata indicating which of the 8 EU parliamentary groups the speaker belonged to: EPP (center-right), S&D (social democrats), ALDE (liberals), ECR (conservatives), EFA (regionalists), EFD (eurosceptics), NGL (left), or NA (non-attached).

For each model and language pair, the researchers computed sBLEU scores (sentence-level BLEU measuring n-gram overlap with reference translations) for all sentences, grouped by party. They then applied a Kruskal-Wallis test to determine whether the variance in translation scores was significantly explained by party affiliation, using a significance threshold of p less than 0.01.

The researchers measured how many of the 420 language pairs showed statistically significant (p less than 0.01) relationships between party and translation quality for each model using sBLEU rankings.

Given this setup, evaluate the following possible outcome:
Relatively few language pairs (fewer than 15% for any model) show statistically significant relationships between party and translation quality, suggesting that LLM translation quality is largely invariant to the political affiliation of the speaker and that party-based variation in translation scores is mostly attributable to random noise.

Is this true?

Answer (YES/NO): NO